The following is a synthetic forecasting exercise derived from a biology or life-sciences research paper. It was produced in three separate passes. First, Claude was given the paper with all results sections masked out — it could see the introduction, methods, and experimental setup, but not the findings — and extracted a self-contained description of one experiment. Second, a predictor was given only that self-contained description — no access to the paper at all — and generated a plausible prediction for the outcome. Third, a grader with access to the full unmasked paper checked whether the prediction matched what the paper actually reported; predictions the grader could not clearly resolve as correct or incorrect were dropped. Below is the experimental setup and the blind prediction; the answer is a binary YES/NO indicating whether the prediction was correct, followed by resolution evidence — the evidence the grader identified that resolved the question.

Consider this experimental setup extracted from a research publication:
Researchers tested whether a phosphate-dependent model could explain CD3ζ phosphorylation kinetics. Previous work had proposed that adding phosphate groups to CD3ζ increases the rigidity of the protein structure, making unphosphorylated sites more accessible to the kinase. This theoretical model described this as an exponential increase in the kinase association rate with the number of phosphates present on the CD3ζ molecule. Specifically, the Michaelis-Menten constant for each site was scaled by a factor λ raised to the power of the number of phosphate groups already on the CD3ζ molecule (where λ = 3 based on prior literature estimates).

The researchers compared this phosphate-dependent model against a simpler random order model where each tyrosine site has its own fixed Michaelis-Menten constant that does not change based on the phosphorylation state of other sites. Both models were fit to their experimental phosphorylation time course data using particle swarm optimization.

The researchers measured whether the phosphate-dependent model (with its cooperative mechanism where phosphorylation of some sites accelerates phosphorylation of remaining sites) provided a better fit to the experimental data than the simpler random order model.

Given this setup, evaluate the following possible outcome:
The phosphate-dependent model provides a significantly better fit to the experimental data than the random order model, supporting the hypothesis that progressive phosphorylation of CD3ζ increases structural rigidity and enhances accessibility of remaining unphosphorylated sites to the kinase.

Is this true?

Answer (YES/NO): NO